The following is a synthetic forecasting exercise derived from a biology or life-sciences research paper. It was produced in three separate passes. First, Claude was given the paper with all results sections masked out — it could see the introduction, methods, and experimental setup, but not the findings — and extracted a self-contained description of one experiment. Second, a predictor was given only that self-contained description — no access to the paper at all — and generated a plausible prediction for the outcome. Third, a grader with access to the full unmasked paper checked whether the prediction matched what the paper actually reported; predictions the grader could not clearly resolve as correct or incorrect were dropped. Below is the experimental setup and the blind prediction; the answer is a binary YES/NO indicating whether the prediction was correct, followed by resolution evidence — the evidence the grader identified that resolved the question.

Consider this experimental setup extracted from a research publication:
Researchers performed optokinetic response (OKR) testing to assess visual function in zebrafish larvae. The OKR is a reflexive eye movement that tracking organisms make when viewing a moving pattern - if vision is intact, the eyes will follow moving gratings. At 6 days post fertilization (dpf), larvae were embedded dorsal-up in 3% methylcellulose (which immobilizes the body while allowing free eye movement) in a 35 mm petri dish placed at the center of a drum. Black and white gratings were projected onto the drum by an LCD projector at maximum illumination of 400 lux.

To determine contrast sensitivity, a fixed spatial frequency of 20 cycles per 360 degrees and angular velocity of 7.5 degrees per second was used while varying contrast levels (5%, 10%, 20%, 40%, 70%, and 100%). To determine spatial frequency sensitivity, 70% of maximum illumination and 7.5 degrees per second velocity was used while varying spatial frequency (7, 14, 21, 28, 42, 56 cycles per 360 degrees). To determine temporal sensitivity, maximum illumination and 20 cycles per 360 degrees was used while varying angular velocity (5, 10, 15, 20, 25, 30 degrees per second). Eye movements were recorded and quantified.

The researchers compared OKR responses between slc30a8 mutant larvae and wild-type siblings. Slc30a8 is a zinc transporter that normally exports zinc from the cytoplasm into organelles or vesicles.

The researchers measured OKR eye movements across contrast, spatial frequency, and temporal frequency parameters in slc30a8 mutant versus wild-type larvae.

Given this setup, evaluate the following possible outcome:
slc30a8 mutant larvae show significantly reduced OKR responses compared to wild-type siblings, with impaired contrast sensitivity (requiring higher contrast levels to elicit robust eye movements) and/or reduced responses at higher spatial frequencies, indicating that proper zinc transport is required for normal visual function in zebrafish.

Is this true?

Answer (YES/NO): NO